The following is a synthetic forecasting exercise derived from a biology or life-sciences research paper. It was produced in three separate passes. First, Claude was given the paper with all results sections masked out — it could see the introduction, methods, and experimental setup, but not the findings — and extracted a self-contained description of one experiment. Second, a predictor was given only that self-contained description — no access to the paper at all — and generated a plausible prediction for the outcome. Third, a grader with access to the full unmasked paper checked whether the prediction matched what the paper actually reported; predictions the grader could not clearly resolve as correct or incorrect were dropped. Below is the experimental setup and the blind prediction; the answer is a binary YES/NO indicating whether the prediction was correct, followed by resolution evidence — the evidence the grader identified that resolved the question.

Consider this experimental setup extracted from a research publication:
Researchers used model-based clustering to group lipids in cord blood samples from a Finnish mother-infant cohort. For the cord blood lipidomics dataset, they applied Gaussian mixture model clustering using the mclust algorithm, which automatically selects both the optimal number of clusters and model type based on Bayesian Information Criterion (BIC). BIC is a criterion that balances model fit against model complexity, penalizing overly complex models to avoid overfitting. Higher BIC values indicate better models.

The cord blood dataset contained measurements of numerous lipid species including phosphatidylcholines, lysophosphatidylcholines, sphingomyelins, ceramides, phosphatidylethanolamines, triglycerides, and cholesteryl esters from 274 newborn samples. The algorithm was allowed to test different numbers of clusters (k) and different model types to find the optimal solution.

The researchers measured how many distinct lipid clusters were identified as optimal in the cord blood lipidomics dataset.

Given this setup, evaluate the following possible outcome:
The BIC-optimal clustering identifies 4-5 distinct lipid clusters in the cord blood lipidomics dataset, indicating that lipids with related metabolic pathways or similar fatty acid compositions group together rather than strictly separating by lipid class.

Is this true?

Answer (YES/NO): NO